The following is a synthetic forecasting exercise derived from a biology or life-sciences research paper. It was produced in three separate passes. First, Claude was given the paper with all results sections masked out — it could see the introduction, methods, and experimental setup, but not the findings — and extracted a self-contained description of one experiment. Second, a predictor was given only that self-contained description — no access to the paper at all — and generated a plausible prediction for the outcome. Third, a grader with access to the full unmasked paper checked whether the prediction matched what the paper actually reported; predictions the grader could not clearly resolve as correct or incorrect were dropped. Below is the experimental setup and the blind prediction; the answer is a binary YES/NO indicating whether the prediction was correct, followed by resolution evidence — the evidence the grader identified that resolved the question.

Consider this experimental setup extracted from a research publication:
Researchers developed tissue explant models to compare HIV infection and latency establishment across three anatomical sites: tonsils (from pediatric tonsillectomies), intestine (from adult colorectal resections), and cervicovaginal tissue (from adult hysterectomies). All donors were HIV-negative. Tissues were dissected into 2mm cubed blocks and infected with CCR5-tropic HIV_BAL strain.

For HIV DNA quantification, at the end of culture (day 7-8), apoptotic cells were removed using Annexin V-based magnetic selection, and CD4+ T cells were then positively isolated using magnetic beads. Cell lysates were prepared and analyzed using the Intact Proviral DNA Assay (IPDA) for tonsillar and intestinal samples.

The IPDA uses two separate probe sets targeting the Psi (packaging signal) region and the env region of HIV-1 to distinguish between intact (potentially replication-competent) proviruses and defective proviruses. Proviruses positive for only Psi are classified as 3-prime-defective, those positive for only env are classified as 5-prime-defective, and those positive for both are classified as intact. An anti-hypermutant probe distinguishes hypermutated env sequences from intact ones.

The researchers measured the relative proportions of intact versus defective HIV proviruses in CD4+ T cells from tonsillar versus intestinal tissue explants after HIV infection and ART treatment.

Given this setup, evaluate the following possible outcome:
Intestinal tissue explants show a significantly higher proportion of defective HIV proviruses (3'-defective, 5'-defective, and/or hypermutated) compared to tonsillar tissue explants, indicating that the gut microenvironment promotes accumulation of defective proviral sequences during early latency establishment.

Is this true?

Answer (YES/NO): NO